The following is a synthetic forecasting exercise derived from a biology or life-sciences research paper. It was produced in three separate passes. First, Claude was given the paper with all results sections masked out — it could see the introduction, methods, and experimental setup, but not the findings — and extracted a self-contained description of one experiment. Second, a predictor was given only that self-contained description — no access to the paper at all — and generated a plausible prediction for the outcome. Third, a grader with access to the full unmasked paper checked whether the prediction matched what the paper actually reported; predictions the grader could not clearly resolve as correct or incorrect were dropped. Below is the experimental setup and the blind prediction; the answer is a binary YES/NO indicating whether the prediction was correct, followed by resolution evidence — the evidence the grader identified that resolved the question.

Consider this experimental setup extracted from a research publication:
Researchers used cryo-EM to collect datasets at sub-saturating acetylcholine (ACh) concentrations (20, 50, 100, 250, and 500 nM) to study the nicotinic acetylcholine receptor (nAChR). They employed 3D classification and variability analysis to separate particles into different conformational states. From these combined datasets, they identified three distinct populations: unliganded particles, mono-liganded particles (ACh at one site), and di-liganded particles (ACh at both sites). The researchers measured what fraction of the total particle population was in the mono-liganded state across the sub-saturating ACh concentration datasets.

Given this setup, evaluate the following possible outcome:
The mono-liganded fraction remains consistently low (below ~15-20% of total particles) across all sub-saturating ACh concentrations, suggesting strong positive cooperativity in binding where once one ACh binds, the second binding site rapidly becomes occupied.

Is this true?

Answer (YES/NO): NO